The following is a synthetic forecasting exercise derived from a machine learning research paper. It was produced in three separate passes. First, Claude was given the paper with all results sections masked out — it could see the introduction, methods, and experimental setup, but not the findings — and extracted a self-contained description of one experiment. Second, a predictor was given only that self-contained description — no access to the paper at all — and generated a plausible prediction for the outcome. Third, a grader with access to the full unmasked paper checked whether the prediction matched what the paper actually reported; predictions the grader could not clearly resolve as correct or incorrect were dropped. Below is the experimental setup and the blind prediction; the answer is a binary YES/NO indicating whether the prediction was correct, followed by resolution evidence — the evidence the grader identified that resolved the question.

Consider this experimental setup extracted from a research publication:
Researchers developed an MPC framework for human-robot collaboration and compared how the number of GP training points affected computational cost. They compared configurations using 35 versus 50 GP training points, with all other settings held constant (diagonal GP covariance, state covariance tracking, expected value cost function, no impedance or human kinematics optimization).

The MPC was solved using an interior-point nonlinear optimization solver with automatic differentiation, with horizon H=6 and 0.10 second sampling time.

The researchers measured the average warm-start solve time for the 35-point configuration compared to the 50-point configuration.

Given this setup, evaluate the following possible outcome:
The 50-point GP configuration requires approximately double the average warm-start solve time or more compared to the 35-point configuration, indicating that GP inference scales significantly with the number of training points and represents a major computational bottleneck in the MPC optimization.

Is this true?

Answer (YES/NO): NO